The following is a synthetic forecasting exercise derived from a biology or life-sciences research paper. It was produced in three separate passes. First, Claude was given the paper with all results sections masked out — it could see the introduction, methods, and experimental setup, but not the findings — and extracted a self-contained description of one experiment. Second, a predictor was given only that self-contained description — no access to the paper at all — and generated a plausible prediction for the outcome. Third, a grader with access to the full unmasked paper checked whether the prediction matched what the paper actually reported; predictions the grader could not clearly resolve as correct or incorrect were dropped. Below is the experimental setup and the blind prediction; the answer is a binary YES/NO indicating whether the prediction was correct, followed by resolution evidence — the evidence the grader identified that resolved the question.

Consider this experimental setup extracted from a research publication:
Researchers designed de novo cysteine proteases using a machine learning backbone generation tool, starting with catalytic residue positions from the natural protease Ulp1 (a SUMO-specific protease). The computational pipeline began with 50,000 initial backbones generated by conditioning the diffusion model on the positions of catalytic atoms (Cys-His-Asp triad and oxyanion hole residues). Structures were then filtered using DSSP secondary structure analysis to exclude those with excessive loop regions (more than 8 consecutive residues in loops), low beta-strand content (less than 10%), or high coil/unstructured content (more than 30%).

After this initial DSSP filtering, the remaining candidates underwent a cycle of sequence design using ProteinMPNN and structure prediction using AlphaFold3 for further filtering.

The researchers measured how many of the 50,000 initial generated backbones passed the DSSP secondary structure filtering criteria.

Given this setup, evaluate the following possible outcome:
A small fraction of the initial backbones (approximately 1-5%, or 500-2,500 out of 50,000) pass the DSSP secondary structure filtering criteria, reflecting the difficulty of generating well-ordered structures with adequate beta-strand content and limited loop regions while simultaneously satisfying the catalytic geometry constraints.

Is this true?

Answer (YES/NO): NO